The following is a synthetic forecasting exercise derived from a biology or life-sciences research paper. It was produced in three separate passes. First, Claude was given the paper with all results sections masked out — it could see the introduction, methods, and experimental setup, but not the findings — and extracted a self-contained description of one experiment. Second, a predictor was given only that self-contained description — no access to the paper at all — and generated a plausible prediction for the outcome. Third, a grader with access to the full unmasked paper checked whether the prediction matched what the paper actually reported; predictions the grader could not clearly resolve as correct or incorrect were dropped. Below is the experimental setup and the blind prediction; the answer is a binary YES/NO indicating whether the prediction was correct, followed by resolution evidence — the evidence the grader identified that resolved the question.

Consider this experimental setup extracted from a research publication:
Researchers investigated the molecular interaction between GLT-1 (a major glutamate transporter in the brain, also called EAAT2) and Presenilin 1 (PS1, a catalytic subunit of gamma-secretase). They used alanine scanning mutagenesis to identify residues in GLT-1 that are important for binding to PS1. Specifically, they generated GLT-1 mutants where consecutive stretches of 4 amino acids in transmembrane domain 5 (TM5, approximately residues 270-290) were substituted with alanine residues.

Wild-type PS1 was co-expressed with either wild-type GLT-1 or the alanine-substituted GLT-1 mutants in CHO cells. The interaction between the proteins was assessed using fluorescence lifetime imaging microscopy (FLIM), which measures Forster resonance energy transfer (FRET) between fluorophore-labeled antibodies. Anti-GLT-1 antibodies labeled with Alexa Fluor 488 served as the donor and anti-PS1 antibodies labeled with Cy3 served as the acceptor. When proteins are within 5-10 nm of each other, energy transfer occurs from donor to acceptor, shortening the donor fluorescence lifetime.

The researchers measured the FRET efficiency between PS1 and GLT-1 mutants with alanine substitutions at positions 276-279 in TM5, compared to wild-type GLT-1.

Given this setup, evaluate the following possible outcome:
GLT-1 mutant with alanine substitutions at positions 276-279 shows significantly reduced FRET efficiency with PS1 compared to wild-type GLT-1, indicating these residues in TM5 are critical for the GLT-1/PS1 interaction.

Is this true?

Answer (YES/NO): YES